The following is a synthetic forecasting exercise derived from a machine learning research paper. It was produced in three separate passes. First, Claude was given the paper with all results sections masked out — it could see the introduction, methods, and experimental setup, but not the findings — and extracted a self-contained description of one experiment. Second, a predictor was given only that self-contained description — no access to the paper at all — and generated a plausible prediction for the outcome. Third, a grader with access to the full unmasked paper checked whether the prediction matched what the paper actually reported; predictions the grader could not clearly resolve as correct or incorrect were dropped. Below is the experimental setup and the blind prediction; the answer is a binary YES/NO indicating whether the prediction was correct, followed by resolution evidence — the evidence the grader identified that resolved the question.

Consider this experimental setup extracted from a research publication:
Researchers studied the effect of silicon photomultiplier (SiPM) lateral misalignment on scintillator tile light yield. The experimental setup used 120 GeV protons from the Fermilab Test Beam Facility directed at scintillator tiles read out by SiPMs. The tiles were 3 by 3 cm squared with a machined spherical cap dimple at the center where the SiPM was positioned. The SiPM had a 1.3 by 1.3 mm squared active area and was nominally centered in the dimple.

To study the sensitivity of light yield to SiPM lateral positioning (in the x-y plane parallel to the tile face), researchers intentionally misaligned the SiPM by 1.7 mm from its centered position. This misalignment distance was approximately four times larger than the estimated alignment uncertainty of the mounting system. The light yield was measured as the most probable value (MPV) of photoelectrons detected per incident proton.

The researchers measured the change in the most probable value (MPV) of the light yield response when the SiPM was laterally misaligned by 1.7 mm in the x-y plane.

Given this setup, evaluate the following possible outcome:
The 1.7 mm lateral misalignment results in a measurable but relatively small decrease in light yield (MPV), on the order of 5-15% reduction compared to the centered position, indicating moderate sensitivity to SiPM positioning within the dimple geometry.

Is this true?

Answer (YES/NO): NO